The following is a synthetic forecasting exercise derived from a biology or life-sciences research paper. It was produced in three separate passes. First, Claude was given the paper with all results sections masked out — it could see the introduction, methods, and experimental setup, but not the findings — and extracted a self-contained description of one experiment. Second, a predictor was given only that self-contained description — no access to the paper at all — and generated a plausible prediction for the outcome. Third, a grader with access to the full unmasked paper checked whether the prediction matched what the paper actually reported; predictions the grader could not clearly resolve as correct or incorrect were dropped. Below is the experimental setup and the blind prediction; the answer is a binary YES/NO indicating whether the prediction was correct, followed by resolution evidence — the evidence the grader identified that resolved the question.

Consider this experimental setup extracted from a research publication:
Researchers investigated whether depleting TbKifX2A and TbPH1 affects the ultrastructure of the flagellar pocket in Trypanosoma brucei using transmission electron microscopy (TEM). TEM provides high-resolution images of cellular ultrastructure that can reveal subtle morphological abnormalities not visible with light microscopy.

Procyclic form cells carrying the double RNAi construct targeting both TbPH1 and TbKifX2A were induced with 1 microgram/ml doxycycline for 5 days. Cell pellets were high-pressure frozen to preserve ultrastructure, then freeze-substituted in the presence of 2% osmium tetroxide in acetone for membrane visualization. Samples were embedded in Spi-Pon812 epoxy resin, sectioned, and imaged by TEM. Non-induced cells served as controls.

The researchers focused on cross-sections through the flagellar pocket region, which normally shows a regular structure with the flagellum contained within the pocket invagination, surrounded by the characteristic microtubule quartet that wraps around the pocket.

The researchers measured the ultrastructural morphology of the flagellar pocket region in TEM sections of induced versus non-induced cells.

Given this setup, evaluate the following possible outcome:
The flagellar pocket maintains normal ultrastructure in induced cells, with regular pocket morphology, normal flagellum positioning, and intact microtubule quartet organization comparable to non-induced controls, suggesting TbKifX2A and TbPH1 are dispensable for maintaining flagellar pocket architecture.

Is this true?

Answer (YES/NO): NO